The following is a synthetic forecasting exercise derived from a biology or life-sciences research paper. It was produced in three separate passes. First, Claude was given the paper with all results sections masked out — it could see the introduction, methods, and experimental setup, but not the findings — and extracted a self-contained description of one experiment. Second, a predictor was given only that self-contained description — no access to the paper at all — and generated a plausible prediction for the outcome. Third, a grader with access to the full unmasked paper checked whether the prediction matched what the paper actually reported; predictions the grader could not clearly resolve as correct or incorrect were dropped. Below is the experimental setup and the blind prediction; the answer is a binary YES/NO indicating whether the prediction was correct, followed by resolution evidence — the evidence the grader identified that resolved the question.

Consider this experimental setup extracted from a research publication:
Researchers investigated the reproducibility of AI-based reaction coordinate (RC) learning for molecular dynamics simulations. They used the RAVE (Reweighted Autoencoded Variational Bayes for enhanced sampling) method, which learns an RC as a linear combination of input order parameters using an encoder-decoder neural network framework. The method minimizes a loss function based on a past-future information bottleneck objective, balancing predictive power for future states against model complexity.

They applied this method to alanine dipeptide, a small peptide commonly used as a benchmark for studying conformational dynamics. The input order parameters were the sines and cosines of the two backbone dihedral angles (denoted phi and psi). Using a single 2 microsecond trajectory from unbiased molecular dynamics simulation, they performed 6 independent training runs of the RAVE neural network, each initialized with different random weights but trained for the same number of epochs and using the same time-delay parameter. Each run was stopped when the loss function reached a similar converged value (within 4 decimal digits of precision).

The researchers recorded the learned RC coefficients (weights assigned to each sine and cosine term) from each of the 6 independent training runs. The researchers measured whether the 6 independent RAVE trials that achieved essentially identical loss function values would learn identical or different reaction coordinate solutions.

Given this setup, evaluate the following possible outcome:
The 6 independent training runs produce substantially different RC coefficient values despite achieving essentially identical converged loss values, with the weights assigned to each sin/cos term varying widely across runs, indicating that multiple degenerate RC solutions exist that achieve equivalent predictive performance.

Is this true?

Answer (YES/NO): YES